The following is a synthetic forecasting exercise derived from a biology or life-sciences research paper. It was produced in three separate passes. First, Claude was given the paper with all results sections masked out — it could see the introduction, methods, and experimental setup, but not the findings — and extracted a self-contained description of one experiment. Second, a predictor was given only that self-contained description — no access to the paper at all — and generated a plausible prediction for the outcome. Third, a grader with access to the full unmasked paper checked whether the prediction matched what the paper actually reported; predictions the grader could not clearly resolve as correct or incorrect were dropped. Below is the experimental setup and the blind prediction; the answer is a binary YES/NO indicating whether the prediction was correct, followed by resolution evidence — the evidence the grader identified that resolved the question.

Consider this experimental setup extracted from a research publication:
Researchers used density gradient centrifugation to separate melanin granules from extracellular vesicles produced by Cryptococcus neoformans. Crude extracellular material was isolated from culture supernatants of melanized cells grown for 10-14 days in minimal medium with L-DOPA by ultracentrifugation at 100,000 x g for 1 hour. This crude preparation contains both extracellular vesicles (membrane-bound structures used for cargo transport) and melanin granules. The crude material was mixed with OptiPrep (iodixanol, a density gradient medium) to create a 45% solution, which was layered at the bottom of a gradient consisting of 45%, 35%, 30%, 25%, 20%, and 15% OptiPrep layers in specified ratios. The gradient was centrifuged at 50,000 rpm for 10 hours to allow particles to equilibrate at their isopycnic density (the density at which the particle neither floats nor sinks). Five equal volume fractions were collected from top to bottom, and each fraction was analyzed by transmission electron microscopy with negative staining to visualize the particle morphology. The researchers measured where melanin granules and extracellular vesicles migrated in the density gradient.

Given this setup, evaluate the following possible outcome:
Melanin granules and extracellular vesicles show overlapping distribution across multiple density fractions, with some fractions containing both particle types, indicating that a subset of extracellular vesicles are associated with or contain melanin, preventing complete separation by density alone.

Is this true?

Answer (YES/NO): NO